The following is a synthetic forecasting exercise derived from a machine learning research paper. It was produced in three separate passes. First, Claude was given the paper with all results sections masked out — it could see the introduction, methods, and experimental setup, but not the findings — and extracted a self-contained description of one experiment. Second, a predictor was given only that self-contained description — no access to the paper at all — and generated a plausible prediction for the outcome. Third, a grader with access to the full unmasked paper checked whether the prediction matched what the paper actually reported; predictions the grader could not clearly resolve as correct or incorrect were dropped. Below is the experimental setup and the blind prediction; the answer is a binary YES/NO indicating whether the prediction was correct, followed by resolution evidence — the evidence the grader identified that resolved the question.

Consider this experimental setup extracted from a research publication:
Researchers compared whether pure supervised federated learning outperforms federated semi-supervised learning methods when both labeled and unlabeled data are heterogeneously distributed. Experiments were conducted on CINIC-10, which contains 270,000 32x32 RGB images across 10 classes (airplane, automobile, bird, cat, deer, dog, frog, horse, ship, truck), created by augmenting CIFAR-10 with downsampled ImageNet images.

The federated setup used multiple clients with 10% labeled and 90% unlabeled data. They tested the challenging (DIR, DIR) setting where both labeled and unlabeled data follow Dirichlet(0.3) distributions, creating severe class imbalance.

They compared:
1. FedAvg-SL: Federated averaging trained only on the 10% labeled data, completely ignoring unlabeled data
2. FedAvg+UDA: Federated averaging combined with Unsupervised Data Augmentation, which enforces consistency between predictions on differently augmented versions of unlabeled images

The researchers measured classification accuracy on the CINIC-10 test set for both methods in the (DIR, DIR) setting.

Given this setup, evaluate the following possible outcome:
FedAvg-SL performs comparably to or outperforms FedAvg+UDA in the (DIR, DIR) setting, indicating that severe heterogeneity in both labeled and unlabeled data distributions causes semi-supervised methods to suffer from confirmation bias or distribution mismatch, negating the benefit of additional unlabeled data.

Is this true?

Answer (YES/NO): YES